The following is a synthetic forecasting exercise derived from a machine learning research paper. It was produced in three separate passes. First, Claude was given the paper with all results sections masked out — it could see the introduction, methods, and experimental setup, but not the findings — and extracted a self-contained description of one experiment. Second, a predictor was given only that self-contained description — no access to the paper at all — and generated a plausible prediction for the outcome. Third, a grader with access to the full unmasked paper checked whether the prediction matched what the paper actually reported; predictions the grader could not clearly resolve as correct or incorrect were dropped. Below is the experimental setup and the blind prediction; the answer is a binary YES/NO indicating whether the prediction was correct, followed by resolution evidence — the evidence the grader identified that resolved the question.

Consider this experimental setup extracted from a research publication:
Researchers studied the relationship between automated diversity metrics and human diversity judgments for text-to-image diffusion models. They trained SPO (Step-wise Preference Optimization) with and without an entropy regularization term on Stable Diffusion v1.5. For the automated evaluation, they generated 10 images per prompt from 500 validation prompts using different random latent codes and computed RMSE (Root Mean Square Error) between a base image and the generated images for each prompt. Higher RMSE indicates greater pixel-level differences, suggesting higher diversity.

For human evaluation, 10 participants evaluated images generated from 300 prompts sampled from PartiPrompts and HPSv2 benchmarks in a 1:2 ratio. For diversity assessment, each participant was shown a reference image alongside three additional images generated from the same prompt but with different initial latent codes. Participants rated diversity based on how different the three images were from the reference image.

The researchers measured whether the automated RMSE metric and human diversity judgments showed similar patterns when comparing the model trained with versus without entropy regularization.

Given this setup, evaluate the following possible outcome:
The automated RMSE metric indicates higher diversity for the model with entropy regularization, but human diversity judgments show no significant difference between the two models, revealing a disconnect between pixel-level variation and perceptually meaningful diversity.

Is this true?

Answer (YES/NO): NO